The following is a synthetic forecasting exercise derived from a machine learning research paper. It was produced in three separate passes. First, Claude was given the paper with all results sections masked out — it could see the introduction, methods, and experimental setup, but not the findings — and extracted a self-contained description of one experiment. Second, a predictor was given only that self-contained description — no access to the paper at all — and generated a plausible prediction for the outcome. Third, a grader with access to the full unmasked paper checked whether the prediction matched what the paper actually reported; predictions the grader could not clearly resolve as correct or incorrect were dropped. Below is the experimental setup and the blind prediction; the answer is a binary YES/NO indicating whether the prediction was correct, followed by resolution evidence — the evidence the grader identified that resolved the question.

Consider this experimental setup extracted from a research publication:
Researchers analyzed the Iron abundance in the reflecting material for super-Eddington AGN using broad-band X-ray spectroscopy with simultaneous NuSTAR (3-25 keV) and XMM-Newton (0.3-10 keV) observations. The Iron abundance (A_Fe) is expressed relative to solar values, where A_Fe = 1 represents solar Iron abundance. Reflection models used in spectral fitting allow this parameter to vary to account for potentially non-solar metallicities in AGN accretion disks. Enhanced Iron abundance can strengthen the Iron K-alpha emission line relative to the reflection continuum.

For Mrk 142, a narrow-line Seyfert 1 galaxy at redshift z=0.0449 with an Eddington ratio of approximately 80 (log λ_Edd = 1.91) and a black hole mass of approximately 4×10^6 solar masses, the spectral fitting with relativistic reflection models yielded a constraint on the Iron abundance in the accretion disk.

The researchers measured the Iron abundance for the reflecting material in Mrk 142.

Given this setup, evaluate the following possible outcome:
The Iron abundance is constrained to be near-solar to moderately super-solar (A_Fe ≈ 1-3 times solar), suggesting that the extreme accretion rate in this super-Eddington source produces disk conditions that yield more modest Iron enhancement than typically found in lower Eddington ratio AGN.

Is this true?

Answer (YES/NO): NO